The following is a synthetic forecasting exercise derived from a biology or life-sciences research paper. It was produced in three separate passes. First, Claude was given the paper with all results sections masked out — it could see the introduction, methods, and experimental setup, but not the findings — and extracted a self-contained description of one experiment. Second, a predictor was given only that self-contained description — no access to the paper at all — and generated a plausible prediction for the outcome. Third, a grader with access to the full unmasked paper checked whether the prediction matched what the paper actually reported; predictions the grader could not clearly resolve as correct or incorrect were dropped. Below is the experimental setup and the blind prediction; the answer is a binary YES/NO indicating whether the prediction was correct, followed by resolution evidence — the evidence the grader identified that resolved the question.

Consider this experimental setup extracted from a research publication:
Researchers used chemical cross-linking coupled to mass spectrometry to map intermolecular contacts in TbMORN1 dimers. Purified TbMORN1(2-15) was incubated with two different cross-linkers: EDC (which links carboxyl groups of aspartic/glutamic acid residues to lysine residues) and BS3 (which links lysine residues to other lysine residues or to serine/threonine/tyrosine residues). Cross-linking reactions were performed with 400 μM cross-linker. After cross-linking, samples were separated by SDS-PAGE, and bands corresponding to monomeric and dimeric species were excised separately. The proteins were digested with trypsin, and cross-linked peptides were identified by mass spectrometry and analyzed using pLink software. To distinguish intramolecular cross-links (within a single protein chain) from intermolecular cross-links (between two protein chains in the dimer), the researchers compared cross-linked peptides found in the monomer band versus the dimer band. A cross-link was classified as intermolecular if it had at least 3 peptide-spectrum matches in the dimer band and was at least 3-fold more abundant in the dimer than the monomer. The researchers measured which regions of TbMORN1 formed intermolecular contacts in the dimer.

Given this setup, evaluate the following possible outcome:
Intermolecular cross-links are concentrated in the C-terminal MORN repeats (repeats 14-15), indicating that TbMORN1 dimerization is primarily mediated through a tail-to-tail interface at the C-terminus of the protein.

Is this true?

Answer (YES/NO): NO